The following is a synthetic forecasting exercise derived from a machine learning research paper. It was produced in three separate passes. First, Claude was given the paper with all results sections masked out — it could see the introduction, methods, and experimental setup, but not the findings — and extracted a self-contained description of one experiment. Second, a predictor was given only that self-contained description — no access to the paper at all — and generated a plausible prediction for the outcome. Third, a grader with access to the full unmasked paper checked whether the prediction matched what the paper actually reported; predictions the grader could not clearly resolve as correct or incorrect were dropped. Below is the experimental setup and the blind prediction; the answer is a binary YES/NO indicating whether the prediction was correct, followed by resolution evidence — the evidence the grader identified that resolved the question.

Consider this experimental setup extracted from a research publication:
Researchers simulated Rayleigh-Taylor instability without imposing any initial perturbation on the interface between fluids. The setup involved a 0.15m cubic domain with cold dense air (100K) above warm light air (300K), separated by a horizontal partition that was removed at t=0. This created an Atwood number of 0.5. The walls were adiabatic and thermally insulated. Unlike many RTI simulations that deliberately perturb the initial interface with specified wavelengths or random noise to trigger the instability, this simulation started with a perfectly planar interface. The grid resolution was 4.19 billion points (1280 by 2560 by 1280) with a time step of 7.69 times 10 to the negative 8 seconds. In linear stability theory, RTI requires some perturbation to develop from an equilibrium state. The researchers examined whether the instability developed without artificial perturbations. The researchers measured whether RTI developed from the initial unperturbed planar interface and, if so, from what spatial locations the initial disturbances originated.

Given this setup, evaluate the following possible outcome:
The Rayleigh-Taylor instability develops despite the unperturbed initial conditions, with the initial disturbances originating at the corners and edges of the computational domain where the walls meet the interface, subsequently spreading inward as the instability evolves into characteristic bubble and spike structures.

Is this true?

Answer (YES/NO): YES